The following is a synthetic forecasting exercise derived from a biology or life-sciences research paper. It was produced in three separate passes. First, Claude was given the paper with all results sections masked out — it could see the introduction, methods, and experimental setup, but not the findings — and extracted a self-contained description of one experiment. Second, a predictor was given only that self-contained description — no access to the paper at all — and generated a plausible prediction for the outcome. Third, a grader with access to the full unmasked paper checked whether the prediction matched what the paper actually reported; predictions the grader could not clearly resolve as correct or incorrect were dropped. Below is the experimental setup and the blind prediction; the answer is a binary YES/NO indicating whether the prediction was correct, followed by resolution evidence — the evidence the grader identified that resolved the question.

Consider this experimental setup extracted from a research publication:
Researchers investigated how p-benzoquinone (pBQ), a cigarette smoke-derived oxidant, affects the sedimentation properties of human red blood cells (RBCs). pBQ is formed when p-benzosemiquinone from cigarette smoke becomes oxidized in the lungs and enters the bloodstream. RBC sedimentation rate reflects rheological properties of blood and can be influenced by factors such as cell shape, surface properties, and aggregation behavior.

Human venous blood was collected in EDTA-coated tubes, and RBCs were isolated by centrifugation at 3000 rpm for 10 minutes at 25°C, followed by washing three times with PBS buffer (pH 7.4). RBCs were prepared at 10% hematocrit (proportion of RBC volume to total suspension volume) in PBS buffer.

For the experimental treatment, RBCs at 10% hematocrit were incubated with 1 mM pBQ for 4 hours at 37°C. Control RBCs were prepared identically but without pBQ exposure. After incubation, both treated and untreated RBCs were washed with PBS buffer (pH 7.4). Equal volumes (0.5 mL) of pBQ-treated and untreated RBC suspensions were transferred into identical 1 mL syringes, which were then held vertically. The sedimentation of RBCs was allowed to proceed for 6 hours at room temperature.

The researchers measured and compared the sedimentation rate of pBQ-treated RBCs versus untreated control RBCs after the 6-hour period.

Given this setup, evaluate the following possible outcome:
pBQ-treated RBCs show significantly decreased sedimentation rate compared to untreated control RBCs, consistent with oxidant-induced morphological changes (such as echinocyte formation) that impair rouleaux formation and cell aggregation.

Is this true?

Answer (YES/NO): NO